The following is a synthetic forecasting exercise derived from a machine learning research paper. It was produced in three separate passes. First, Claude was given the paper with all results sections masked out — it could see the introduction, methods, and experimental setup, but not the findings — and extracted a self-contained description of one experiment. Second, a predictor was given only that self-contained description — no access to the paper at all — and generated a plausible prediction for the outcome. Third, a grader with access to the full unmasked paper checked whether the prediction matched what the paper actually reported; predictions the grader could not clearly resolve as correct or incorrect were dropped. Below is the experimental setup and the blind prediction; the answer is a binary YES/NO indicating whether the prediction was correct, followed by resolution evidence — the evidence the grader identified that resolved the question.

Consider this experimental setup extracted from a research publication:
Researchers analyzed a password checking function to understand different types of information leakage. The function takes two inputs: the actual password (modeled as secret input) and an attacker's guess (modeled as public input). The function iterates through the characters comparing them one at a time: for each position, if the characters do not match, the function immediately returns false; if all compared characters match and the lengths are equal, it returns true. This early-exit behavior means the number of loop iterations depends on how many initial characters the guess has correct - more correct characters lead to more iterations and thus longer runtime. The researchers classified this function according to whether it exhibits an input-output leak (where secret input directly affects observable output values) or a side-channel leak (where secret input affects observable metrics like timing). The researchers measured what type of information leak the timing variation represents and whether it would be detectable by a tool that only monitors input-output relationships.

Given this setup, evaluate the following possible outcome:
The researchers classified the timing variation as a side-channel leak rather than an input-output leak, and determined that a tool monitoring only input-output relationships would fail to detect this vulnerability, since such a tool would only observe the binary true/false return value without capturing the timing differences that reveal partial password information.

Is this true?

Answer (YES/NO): YES